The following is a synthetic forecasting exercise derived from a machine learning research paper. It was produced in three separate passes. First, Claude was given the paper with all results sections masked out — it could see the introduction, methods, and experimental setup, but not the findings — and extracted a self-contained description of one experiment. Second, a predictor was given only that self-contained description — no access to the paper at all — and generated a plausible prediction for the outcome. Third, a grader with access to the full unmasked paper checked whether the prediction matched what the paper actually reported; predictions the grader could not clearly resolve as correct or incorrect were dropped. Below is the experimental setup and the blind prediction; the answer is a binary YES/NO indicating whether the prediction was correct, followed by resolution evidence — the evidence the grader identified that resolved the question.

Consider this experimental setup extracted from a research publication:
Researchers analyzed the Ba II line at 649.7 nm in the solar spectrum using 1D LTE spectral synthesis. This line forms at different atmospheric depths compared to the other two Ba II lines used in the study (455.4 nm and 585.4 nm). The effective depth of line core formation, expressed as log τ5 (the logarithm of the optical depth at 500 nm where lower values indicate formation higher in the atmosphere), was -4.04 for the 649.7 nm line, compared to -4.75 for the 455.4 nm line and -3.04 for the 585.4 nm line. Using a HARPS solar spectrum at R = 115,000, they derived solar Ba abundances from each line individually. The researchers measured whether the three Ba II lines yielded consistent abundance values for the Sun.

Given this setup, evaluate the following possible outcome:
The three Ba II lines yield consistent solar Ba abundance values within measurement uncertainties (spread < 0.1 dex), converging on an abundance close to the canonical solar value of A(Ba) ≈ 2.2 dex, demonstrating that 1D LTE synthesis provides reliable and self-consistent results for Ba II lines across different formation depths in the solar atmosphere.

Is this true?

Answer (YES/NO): NO